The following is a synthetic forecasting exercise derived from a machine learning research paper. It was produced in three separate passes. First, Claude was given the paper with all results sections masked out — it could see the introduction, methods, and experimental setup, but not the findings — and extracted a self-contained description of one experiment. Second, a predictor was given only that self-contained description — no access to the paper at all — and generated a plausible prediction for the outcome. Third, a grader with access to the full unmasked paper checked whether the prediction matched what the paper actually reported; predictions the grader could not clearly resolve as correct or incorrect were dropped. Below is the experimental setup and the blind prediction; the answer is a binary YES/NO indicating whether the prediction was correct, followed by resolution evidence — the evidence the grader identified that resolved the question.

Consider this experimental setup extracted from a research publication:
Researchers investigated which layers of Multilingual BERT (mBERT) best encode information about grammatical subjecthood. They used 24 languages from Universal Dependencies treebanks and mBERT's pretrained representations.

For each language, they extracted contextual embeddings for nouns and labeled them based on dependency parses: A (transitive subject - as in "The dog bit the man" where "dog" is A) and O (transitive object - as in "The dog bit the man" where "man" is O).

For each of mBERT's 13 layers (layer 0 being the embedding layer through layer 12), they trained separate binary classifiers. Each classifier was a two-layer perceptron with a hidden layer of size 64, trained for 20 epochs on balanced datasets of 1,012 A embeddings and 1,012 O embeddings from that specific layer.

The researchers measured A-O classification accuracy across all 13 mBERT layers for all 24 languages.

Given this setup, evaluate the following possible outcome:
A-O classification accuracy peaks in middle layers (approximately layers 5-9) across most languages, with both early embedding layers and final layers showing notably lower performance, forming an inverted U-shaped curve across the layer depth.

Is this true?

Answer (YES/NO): NO